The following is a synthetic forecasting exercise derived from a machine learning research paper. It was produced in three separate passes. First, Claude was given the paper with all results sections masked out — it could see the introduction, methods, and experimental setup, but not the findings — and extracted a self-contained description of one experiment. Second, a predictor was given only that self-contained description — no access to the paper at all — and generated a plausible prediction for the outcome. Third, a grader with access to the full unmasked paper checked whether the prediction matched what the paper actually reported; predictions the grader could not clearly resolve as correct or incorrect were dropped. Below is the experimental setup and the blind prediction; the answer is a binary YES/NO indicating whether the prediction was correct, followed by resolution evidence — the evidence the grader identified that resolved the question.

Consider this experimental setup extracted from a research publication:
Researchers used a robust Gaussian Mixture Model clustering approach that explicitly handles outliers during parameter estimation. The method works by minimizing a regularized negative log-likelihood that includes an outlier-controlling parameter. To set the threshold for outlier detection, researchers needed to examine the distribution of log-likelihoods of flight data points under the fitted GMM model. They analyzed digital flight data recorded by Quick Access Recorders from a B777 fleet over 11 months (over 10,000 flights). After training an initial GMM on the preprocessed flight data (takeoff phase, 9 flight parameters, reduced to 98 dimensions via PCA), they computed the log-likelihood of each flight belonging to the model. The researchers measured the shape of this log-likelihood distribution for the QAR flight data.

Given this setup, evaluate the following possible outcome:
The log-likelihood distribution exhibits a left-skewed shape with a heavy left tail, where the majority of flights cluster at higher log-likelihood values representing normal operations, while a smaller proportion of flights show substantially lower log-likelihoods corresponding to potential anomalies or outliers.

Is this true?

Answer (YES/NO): YES